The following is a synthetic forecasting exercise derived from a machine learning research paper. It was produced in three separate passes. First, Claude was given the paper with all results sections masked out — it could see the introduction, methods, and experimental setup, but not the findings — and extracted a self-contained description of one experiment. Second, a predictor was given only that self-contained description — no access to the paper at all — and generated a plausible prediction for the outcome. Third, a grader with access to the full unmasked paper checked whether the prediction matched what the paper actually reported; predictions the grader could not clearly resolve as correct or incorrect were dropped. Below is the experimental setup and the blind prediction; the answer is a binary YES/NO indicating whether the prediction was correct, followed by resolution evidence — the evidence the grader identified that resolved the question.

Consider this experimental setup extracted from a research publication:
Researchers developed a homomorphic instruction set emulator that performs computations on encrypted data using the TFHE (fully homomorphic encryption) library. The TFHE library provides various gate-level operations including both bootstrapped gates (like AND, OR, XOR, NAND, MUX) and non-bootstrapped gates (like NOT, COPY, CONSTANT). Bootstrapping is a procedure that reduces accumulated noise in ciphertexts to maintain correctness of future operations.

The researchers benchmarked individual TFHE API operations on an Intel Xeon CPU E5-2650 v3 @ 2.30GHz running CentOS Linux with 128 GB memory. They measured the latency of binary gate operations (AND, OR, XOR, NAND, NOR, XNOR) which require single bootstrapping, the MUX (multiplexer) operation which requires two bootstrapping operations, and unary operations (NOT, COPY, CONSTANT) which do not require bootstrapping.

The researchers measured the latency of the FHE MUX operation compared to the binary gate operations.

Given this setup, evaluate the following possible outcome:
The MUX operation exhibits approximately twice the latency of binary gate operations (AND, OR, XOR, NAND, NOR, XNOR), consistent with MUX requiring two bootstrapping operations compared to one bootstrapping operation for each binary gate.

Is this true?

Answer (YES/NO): YES